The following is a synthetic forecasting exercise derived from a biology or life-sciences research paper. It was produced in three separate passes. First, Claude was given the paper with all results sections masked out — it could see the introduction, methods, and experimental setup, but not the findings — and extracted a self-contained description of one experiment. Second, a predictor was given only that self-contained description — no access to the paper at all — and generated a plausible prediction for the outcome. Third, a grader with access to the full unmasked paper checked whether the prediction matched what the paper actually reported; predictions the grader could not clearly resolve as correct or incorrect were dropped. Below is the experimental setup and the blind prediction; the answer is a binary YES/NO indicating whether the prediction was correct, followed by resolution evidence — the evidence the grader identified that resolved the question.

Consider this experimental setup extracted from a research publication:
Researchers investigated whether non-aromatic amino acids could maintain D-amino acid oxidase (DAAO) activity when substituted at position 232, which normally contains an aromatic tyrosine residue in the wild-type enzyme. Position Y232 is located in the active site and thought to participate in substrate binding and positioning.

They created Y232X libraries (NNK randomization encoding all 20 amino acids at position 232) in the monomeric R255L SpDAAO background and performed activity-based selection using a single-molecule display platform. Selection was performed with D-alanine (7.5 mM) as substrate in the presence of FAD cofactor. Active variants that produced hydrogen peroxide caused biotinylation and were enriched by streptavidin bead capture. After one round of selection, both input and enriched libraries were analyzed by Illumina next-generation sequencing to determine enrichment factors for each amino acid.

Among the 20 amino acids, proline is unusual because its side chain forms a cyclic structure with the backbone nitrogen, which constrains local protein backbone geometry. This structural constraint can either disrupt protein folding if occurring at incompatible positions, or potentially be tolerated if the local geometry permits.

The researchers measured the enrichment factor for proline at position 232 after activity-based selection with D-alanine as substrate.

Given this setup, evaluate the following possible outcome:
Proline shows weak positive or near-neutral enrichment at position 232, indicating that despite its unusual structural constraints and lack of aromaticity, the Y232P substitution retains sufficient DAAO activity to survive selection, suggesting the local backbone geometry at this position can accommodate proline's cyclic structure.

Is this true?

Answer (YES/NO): NO